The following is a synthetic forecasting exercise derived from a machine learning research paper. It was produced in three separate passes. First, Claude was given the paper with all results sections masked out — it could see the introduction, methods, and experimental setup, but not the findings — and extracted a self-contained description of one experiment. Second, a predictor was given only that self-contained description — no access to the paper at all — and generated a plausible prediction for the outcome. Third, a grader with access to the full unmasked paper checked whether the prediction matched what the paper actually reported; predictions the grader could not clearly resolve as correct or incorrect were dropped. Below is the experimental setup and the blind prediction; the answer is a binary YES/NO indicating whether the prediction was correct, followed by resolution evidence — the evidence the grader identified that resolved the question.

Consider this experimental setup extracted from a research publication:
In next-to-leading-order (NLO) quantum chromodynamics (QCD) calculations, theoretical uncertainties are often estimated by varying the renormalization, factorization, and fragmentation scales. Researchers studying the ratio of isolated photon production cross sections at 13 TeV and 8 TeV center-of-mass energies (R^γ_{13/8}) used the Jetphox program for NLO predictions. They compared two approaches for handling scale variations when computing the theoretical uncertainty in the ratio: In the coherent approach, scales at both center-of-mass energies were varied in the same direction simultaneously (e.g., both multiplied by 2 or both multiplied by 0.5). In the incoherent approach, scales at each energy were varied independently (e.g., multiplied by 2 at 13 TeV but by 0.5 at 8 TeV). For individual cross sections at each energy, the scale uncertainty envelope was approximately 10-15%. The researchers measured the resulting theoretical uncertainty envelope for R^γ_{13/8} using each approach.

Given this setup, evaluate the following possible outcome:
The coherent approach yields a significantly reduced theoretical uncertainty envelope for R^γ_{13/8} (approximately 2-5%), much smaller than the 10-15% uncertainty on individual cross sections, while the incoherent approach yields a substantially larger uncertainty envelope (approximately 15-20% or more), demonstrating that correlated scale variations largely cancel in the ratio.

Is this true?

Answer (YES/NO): NO